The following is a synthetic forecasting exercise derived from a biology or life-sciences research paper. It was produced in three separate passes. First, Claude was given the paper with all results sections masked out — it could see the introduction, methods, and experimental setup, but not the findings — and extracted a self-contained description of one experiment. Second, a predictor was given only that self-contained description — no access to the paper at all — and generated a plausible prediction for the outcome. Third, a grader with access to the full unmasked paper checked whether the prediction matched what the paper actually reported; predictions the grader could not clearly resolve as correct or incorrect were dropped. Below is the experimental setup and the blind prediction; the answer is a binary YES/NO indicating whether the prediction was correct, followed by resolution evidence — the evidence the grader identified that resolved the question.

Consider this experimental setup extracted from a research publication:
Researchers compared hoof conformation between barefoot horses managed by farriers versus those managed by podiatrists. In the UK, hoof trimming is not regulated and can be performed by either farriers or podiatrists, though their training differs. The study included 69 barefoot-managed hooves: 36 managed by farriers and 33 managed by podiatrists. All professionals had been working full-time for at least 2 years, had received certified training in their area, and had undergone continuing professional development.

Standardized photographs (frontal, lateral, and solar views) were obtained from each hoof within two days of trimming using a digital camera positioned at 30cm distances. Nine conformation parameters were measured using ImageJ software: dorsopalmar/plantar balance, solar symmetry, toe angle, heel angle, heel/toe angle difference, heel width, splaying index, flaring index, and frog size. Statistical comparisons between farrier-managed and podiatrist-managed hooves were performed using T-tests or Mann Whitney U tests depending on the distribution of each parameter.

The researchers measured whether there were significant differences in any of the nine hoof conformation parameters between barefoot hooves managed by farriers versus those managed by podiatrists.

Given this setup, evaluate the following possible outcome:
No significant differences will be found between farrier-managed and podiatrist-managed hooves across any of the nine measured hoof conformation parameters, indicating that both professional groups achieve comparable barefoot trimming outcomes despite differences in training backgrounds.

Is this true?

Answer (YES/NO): NO